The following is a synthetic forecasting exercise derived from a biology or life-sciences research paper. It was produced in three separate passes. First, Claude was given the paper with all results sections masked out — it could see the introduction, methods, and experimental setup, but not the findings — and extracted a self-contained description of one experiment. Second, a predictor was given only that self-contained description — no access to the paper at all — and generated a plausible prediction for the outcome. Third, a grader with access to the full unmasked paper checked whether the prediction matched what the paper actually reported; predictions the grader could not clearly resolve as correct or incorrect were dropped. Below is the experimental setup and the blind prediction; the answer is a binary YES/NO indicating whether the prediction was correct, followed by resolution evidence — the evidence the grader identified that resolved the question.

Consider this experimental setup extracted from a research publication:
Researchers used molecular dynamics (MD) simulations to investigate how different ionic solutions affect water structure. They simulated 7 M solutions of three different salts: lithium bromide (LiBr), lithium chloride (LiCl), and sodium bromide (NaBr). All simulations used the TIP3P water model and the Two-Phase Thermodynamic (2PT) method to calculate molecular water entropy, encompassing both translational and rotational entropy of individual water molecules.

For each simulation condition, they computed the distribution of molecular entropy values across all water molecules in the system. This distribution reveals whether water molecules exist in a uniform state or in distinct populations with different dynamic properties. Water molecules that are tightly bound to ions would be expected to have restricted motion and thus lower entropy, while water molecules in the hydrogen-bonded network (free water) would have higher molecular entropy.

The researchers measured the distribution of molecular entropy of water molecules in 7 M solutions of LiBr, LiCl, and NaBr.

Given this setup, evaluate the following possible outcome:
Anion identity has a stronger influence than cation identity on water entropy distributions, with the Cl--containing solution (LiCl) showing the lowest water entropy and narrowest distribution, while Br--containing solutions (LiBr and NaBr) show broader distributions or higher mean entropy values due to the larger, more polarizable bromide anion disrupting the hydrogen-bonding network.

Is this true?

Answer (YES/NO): NO